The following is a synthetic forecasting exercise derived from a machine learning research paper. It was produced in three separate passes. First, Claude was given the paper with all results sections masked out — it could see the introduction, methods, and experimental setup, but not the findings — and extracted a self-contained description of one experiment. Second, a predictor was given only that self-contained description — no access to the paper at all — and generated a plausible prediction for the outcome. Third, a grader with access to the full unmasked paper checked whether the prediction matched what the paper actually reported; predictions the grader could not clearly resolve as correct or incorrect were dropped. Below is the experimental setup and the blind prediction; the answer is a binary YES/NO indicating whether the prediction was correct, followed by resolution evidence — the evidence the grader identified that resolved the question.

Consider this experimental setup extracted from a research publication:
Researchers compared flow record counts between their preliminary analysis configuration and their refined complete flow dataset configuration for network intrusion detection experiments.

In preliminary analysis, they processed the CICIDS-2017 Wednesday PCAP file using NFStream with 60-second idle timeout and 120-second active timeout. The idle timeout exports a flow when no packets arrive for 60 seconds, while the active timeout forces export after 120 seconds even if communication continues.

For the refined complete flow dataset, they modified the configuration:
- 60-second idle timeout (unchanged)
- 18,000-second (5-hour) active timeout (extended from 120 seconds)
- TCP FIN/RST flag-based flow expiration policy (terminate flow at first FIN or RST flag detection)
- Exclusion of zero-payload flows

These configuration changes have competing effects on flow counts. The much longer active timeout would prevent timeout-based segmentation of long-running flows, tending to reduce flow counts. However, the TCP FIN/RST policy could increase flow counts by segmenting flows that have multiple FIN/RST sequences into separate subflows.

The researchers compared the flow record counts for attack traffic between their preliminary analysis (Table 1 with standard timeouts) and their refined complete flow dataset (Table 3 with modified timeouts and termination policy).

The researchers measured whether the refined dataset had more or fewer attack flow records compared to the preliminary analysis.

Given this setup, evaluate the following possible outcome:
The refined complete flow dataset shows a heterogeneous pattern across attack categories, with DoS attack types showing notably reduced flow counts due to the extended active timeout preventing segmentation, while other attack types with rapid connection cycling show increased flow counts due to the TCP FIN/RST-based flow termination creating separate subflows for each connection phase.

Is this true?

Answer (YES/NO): NO